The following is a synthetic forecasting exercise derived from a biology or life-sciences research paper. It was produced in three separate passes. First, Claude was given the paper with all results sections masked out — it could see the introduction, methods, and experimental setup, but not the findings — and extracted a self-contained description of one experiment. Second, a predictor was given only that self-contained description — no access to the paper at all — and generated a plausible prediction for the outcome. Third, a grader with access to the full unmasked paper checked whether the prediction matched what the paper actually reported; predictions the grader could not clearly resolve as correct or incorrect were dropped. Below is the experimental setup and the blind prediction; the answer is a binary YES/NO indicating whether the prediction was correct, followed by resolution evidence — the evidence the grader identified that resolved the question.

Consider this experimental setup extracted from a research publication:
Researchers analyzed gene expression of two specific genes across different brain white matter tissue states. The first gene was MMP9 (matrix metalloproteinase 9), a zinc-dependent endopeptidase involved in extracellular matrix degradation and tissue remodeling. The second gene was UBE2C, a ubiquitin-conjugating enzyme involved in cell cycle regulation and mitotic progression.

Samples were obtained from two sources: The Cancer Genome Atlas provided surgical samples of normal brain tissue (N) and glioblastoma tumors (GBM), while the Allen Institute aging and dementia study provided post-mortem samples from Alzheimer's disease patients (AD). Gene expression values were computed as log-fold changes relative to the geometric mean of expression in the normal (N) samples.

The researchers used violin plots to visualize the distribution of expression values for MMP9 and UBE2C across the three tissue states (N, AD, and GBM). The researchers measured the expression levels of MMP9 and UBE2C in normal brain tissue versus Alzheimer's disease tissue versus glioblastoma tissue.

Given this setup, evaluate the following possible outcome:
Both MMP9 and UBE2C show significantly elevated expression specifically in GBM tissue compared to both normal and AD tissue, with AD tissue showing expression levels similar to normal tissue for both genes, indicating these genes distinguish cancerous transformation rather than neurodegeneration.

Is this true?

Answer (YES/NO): NO